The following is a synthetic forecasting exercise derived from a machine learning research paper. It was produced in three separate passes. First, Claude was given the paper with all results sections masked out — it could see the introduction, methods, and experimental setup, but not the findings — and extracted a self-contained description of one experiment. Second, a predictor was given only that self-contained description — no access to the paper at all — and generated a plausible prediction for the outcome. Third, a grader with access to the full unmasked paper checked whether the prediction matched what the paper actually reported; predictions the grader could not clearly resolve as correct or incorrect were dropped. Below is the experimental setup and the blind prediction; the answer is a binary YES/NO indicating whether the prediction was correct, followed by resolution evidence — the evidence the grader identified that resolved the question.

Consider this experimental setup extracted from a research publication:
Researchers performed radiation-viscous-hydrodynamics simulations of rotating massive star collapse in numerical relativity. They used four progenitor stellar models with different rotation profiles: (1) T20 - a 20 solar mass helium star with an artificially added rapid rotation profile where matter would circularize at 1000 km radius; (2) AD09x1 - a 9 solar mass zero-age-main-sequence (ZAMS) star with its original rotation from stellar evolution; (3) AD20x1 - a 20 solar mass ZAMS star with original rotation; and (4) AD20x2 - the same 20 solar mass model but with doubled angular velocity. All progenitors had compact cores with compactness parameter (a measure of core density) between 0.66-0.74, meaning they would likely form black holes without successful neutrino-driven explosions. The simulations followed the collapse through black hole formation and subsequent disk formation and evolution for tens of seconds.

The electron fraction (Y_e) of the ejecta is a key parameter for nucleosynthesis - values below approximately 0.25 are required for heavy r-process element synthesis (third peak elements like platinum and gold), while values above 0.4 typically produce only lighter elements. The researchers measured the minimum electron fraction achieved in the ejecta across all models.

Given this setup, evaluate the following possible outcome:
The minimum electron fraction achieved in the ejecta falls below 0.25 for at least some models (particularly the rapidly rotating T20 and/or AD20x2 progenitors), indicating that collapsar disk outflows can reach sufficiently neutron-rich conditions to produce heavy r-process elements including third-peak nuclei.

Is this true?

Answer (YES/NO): NO